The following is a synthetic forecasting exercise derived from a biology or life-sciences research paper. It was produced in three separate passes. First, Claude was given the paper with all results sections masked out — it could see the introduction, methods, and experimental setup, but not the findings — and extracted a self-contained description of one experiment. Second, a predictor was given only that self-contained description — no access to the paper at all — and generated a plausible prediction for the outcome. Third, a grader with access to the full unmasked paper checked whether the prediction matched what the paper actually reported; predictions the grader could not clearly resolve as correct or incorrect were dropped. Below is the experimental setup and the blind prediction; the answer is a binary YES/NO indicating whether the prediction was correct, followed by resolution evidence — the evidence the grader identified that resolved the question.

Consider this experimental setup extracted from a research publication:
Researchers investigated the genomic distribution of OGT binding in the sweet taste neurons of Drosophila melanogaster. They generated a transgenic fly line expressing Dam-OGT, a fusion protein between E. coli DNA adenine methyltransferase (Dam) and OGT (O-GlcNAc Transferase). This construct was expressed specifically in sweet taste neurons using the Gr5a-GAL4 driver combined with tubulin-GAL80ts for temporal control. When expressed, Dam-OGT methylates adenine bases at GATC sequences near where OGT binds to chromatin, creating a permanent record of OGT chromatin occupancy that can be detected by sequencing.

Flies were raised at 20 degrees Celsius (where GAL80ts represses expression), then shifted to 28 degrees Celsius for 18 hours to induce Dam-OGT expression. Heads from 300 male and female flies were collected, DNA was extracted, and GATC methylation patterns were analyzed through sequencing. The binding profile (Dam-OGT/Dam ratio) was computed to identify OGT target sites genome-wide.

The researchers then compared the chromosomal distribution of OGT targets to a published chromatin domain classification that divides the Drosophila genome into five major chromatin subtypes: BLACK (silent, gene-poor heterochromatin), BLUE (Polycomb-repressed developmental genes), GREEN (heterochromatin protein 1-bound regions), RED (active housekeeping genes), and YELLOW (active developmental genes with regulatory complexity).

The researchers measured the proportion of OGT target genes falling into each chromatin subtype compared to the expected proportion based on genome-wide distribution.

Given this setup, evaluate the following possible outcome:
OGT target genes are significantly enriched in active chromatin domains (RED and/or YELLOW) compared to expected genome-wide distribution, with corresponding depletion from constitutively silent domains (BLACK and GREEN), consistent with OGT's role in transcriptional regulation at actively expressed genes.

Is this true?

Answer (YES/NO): YES